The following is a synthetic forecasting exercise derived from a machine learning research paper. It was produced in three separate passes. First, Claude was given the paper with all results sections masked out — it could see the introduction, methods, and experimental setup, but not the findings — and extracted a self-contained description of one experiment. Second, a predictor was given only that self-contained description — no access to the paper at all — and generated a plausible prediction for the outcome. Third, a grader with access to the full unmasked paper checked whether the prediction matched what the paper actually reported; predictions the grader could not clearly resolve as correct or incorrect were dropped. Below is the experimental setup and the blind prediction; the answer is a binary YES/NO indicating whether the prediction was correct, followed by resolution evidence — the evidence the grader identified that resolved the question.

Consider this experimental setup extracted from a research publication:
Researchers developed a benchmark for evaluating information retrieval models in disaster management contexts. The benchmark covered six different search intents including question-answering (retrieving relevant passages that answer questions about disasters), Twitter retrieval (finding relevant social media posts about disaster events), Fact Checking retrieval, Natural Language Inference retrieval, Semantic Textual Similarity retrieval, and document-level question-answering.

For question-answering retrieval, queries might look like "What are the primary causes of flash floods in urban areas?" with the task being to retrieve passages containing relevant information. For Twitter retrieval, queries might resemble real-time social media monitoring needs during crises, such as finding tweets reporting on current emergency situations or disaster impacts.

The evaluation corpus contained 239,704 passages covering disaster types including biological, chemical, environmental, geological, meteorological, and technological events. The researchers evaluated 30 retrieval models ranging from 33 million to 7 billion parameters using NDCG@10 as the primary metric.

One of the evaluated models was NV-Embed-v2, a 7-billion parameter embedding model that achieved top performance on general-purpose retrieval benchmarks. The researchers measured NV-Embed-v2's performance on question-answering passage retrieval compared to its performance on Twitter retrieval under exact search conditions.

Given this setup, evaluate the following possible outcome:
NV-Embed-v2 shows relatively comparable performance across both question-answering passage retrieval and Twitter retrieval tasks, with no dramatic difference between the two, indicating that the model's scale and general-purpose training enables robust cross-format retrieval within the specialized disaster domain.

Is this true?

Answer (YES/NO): NO